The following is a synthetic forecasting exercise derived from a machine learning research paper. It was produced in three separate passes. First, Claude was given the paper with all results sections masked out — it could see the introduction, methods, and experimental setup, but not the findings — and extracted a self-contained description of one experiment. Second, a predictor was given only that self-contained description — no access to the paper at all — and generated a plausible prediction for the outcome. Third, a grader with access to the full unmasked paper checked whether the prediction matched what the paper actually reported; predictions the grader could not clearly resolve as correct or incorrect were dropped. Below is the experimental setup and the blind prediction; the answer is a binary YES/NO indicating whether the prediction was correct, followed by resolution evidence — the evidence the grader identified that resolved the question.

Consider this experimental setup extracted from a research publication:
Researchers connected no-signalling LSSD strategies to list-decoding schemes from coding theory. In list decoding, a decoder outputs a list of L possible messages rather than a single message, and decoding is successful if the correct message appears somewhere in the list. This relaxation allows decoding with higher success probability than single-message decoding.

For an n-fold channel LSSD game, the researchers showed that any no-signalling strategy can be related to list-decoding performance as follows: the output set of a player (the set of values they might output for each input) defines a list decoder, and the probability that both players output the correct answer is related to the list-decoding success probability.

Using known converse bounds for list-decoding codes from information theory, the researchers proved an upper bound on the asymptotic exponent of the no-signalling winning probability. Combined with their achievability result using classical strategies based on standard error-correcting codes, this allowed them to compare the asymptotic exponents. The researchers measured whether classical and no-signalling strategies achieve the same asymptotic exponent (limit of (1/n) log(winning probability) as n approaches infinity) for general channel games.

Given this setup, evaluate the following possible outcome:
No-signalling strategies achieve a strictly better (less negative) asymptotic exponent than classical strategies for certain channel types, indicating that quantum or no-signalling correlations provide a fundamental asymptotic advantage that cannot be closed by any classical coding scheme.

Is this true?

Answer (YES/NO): NO